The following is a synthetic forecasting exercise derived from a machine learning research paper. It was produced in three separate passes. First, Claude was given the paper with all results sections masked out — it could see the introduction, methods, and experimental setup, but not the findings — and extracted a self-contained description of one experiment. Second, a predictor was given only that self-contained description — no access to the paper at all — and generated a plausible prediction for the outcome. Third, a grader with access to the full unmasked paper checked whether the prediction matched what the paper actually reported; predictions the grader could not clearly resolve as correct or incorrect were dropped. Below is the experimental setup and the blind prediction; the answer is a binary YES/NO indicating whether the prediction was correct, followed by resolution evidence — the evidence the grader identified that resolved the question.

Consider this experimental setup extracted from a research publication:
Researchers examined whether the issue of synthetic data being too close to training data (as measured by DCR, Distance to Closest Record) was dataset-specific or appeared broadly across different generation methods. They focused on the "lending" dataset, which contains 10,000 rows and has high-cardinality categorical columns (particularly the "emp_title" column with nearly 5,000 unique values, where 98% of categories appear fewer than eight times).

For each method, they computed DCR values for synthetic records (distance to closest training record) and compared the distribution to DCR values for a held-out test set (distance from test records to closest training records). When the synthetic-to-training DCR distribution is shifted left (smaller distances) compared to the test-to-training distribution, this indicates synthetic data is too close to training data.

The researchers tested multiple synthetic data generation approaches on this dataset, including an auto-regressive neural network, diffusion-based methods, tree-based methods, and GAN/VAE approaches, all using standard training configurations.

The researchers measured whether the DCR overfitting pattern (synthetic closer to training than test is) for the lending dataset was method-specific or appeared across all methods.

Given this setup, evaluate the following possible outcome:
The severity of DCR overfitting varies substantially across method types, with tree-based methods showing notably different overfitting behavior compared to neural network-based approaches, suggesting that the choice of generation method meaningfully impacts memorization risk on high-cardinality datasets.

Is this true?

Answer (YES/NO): NO